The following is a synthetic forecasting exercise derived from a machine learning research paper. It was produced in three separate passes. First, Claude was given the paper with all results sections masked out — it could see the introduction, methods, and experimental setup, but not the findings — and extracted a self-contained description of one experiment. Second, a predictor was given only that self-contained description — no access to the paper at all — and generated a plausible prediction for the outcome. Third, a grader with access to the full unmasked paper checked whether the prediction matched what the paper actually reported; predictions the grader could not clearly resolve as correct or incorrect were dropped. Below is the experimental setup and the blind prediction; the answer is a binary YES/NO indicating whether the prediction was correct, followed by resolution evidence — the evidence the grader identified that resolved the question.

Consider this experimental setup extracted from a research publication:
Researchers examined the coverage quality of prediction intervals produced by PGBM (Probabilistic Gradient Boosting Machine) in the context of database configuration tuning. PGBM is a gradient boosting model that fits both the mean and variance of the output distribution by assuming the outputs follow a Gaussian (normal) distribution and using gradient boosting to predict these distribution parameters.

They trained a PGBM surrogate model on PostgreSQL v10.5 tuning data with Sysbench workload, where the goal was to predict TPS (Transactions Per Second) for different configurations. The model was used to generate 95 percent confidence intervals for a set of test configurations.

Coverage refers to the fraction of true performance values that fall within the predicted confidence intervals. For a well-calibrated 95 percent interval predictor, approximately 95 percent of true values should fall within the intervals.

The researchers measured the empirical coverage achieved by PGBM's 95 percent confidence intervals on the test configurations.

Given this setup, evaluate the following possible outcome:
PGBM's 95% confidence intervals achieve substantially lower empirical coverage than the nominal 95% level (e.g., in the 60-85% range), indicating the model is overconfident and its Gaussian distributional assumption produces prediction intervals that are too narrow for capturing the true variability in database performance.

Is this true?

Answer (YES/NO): YES